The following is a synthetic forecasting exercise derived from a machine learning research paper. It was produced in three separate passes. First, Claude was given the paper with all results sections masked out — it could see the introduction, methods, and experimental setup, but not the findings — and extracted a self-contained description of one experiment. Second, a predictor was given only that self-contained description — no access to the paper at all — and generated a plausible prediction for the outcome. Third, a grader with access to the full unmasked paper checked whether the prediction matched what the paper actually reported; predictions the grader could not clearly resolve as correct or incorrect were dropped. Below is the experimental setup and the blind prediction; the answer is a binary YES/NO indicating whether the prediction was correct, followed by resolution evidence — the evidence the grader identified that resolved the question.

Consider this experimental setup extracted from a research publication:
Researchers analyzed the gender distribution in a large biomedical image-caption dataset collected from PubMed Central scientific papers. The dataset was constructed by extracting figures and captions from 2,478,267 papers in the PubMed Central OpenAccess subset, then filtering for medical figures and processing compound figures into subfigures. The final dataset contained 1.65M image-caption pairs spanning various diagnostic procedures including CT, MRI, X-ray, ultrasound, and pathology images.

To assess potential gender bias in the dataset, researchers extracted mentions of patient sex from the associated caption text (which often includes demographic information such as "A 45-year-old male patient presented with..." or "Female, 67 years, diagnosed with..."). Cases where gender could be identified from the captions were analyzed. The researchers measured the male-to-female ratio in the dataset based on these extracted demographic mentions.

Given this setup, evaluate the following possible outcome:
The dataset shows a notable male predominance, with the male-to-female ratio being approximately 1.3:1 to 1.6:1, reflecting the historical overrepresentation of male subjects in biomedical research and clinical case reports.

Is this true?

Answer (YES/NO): NO